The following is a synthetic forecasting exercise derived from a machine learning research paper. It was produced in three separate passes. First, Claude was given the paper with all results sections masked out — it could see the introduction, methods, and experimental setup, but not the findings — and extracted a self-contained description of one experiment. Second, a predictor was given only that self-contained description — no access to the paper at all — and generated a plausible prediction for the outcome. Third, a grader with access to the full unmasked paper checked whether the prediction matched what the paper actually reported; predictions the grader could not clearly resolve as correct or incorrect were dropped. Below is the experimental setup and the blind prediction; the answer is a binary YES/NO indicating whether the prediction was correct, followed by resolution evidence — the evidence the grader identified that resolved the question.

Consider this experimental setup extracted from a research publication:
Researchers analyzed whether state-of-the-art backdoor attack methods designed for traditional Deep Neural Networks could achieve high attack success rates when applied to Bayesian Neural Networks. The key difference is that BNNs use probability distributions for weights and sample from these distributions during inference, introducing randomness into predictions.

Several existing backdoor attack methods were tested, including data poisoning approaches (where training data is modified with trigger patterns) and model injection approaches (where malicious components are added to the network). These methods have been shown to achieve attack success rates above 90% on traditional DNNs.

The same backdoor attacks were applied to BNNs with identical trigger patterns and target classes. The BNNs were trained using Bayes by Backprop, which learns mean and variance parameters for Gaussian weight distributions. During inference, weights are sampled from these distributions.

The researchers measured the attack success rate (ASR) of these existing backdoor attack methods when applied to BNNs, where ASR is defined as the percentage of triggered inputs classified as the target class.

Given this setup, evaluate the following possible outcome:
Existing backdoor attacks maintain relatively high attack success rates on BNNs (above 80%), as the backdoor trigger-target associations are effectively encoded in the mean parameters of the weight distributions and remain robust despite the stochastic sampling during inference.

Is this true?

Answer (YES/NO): NO